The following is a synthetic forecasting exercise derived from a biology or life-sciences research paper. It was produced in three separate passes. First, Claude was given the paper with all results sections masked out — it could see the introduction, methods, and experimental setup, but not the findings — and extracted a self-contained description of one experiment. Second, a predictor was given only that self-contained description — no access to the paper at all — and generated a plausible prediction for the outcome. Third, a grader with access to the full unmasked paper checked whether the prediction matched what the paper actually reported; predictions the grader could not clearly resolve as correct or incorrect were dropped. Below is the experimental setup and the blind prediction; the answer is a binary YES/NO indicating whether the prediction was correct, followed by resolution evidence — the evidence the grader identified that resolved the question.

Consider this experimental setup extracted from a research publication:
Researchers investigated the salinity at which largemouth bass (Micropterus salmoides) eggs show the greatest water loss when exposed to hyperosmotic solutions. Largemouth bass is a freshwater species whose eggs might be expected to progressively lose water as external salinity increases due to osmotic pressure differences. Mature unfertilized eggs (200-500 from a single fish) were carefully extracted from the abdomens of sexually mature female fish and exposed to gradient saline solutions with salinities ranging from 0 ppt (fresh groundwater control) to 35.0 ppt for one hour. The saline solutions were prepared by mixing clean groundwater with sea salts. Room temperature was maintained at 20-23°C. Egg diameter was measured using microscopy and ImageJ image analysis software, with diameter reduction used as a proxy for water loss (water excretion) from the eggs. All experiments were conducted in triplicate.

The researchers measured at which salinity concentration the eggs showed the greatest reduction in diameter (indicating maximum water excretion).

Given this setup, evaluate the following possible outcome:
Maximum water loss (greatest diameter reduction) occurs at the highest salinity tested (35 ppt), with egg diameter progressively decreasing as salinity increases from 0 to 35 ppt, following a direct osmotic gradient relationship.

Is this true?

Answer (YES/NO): NO